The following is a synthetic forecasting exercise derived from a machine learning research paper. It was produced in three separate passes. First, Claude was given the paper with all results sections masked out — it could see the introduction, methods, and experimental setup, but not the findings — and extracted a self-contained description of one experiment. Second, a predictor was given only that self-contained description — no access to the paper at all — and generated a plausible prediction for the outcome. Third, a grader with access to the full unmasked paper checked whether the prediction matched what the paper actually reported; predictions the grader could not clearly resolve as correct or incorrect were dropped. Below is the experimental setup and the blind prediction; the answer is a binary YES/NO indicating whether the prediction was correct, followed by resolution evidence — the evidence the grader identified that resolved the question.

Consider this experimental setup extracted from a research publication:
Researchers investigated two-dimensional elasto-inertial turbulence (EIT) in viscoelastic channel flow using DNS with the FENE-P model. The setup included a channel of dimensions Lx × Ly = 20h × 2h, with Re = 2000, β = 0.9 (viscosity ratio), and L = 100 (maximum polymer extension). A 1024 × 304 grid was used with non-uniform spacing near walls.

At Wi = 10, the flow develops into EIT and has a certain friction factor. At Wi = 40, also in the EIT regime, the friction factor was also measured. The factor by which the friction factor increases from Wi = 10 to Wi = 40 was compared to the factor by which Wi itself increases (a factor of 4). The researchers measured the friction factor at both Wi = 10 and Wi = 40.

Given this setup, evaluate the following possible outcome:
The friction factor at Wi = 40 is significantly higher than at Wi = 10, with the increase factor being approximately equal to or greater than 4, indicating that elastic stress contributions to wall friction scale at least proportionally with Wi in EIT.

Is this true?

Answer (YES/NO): NO